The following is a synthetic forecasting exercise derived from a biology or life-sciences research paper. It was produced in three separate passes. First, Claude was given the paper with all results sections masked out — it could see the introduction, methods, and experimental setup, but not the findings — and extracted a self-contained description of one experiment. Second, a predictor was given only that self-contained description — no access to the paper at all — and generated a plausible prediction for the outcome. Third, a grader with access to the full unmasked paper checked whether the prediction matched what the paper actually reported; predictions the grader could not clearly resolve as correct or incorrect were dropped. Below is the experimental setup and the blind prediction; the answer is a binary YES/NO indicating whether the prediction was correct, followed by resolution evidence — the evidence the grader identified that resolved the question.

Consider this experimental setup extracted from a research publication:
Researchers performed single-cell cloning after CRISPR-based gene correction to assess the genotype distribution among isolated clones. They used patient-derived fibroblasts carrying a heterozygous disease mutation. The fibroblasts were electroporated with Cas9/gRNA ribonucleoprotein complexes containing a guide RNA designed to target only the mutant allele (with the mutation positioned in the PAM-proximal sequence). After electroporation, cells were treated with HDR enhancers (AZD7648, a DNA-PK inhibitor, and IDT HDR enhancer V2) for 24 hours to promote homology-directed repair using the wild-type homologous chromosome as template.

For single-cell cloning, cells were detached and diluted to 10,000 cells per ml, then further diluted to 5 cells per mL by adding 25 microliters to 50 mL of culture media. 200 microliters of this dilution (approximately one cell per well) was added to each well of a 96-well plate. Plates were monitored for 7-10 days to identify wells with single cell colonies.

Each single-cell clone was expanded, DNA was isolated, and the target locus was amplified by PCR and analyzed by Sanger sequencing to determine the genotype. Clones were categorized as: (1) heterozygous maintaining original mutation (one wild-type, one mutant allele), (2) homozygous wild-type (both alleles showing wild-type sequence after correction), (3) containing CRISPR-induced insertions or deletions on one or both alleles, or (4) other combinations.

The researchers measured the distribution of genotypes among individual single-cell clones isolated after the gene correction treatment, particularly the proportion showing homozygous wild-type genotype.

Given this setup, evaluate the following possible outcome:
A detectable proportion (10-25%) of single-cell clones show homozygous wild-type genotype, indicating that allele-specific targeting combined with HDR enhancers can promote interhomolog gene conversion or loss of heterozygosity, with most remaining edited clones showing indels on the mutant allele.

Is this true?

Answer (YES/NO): YES